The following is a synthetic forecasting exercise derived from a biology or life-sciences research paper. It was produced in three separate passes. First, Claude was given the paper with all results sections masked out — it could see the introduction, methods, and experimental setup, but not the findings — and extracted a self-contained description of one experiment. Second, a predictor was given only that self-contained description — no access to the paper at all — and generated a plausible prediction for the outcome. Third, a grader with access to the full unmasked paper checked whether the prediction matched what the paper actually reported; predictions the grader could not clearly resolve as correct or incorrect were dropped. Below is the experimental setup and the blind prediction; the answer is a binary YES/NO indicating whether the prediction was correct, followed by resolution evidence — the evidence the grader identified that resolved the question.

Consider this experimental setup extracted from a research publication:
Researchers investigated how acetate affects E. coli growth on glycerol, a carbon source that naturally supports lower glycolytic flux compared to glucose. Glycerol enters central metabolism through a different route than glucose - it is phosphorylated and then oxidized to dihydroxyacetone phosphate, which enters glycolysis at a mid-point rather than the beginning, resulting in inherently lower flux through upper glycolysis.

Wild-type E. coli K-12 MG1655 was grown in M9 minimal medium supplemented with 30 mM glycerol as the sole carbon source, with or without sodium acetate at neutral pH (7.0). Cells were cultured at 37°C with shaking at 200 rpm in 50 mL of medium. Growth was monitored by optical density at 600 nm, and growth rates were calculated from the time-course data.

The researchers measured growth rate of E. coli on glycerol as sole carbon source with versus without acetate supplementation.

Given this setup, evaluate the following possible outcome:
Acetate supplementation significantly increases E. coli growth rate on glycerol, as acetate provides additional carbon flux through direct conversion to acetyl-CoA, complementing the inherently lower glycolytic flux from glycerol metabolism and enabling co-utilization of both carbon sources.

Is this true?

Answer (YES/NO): NO